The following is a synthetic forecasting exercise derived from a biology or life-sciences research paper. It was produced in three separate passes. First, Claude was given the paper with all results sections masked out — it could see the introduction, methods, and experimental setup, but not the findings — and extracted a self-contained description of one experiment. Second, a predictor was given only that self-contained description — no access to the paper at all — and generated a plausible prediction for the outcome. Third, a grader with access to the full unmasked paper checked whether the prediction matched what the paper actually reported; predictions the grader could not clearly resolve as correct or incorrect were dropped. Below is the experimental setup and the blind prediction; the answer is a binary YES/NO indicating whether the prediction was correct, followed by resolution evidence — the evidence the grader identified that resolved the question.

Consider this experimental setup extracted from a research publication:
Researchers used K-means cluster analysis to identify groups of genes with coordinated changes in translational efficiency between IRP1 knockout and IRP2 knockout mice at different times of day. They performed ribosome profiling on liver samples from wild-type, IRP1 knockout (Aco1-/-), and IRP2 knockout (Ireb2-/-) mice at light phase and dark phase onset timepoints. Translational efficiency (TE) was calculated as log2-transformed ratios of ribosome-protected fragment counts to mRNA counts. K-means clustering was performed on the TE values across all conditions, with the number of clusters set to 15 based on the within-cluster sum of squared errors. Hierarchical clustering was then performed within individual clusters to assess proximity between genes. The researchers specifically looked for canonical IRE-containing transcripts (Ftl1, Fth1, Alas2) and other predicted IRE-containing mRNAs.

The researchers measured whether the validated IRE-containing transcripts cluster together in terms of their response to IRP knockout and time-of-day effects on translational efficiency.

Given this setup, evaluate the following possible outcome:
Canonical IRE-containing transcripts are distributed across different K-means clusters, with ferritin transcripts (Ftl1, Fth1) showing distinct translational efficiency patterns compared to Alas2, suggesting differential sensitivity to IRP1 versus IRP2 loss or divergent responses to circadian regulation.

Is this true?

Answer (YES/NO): YES